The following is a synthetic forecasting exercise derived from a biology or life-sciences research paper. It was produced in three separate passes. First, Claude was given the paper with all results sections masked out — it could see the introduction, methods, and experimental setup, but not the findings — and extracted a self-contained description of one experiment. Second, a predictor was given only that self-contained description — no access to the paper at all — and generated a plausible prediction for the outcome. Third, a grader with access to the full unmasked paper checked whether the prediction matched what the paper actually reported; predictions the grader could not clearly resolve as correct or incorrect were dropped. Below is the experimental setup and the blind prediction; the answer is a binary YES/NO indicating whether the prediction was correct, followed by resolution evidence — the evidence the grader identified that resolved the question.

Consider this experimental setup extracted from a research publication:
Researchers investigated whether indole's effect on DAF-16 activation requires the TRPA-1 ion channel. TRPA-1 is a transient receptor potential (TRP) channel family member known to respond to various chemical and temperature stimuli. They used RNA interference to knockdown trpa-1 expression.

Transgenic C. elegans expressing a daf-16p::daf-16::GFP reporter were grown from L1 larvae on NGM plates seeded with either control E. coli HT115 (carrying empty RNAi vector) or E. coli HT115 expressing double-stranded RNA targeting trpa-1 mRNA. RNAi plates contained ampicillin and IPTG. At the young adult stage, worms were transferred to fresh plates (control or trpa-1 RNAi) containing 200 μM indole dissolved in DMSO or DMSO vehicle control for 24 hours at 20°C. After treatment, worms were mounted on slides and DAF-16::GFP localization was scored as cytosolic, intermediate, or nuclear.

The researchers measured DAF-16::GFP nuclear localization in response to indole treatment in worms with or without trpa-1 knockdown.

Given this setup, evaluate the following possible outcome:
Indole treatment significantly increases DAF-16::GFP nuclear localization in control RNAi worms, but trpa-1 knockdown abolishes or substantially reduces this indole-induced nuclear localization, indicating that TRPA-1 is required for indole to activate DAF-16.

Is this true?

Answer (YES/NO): YES